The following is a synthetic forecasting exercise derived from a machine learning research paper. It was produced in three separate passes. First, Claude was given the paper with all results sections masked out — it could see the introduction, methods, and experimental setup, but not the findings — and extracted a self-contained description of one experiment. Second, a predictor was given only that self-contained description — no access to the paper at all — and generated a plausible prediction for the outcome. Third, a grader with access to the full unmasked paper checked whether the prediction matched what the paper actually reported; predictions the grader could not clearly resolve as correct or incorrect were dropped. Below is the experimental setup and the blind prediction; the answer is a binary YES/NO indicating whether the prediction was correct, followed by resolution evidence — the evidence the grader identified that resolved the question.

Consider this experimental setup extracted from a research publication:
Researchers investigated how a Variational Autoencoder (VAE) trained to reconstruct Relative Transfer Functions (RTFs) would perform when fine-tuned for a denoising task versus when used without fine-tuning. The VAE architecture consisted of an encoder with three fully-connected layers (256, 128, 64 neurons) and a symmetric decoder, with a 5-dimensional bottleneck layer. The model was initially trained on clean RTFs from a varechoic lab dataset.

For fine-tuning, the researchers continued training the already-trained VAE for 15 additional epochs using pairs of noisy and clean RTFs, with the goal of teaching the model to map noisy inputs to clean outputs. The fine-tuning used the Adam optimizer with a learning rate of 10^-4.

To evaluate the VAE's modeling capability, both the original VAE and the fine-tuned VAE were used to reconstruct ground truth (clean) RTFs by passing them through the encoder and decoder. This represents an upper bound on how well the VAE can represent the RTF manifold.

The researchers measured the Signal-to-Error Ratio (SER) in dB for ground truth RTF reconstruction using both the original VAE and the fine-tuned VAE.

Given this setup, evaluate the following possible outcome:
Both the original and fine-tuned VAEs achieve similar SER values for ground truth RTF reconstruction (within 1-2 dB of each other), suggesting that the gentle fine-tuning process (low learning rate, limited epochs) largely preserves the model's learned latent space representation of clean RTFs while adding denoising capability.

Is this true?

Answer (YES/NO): YES